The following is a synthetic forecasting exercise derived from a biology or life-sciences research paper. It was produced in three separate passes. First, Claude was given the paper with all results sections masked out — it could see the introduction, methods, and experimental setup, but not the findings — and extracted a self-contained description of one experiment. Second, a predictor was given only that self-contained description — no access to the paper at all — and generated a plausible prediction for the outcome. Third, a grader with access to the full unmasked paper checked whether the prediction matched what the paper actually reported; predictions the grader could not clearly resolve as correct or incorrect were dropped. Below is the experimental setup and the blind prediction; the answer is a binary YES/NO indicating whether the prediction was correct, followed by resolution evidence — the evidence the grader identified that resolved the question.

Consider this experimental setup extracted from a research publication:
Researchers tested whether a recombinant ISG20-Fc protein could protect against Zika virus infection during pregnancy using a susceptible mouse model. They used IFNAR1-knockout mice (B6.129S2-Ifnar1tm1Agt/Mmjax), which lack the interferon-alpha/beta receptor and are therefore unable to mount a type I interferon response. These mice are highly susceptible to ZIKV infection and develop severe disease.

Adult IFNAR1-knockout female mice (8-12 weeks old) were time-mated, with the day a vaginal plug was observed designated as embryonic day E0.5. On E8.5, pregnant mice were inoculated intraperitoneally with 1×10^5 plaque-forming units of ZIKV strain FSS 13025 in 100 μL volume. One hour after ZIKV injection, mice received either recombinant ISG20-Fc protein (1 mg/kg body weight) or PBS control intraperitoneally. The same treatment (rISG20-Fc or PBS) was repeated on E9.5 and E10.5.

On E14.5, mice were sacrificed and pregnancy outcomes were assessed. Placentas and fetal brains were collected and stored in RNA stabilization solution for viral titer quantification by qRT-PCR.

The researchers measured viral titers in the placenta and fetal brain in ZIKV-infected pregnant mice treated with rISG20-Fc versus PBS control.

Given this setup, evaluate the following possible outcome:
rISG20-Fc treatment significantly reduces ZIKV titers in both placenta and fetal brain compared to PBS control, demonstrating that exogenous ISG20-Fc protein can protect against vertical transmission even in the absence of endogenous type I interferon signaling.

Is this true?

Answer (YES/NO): NO